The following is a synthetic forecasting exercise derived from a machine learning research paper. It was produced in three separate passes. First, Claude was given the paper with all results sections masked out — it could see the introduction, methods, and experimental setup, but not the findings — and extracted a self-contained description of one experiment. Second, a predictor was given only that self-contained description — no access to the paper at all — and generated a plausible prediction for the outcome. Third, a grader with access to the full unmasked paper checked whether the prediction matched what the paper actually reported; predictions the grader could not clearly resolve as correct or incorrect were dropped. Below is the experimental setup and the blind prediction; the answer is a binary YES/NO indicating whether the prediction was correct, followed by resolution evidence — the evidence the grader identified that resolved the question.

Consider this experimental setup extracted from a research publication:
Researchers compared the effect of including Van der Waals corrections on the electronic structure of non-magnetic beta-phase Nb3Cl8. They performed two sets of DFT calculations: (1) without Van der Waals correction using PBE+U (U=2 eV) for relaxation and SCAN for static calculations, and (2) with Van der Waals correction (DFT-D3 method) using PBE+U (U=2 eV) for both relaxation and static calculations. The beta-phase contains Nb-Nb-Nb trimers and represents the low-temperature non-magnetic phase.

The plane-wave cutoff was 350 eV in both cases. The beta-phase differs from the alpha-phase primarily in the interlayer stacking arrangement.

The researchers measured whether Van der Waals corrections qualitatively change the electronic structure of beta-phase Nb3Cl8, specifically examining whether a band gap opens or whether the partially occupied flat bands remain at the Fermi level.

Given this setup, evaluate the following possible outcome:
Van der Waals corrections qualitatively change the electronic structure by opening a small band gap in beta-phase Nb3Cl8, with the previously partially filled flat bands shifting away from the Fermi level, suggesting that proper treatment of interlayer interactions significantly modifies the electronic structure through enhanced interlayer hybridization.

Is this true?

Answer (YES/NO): NO